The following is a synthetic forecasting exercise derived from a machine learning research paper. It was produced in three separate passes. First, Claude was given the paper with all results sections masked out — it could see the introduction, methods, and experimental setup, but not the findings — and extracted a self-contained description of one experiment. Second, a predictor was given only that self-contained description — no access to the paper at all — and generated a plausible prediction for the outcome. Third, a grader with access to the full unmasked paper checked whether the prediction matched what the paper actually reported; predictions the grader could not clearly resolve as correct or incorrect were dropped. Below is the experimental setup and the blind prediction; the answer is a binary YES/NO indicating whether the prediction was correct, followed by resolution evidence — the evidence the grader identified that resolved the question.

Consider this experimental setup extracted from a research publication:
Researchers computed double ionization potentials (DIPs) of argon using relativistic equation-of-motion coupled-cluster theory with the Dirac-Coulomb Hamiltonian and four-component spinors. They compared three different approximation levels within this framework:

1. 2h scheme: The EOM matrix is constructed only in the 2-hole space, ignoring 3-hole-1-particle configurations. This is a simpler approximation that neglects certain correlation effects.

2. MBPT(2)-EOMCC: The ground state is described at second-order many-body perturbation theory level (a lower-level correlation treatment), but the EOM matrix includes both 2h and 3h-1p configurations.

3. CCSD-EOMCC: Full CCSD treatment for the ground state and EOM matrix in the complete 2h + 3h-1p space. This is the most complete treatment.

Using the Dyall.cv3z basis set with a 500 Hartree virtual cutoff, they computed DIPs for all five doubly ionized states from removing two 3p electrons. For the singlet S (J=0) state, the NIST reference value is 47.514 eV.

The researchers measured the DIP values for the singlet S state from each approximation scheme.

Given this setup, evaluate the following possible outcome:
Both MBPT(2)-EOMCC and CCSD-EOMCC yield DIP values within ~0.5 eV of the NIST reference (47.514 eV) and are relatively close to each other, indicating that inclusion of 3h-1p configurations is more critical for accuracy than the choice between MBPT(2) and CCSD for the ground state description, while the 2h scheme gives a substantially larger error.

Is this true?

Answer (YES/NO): YES